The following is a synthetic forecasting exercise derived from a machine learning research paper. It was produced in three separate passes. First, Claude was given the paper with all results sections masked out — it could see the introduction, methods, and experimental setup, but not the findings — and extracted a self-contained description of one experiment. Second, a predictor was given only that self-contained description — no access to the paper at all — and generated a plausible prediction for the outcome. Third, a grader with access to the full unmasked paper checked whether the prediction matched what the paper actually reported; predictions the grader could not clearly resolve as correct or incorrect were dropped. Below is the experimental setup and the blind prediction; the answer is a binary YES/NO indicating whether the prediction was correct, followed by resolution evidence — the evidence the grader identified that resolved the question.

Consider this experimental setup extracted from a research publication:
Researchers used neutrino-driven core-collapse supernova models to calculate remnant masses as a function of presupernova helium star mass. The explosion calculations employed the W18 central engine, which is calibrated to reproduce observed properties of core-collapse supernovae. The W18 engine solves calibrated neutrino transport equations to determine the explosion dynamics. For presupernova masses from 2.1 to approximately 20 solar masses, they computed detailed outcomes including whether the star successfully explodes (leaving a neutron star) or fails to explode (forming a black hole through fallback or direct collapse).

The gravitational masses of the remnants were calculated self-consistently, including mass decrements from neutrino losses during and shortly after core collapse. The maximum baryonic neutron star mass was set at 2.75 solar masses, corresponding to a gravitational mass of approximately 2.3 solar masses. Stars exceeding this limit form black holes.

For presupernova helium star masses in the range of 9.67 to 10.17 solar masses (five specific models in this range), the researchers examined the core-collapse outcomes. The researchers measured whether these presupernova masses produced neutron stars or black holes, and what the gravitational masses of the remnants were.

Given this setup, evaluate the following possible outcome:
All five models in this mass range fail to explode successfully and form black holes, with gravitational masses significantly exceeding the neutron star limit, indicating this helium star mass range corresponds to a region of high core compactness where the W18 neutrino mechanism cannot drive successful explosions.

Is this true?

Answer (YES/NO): NO